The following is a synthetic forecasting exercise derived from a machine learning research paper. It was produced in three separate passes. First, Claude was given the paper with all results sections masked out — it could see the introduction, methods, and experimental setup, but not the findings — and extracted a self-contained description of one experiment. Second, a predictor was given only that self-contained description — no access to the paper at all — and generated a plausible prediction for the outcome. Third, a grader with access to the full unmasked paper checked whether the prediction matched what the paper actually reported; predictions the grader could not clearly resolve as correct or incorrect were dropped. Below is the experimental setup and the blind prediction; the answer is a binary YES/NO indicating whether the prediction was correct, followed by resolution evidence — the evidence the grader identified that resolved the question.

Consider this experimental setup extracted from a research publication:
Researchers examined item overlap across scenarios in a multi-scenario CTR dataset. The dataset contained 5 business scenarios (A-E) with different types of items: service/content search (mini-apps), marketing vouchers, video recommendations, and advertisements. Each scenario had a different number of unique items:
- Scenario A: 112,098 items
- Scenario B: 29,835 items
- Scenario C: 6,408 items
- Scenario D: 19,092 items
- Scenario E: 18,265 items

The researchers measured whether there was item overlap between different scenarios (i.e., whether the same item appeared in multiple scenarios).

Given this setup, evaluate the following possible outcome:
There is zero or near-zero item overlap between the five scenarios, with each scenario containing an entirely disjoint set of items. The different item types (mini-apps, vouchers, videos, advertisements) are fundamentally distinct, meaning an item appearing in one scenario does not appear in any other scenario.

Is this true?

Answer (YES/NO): YES